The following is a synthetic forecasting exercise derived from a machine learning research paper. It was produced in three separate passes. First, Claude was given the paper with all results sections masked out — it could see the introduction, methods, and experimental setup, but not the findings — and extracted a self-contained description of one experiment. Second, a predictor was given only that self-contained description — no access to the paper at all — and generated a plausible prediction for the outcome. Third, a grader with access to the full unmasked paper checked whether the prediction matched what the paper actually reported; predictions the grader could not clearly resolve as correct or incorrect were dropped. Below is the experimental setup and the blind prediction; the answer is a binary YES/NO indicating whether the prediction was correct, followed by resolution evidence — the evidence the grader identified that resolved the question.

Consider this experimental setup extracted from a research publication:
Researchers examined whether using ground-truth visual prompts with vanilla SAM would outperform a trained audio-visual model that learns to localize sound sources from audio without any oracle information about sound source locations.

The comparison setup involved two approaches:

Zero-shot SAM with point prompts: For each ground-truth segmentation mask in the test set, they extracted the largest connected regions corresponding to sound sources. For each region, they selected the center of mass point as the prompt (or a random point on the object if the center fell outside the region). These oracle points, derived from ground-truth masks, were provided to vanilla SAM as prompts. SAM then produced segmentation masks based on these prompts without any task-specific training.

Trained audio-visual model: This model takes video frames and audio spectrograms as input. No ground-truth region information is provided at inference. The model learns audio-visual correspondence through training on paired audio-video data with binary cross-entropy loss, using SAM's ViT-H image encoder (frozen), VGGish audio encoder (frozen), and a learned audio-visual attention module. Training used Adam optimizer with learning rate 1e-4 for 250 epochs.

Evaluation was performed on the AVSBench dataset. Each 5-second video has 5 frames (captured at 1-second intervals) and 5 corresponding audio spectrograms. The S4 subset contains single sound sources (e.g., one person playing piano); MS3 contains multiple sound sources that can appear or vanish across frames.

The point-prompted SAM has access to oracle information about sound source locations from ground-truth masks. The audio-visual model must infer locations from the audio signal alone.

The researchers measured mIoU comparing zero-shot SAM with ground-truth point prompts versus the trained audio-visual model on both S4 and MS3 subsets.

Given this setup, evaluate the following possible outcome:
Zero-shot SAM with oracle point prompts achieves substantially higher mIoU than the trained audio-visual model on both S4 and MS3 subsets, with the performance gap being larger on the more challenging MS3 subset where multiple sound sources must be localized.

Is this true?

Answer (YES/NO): NO